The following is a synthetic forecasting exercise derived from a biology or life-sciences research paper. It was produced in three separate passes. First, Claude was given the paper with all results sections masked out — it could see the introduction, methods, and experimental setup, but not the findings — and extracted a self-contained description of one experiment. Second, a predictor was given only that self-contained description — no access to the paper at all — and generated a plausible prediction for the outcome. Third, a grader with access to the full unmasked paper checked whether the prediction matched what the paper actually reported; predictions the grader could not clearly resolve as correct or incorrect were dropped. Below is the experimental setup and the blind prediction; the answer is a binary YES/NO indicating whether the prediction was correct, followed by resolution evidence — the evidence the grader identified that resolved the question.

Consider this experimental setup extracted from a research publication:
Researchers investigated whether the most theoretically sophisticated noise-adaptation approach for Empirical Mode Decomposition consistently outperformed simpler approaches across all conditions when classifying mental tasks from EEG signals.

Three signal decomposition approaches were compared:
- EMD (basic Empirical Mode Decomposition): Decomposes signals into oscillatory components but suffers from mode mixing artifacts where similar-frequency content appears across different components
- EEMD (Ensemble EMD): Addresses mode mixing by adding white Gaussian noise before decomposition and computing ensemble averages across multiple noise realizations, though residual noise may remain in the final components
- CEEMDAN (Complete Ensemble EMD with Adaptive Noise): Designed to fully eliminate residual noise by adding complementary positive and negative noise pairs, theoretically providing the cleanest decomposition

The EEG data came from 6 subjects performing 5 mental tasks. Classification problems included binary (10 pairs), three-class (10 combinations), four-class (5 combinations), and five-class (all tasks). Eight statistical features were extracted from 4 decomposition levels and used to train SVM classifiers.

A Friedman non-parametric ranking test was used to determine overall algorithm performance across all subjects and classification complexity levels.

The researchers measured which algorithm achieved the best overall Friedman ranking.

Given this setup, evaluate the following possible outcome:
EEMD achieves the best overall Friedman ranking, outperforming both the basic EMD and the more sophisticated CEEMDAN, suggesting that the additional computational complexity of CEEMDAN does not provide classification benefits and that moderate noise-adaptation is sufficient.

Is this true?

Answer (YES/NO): YES